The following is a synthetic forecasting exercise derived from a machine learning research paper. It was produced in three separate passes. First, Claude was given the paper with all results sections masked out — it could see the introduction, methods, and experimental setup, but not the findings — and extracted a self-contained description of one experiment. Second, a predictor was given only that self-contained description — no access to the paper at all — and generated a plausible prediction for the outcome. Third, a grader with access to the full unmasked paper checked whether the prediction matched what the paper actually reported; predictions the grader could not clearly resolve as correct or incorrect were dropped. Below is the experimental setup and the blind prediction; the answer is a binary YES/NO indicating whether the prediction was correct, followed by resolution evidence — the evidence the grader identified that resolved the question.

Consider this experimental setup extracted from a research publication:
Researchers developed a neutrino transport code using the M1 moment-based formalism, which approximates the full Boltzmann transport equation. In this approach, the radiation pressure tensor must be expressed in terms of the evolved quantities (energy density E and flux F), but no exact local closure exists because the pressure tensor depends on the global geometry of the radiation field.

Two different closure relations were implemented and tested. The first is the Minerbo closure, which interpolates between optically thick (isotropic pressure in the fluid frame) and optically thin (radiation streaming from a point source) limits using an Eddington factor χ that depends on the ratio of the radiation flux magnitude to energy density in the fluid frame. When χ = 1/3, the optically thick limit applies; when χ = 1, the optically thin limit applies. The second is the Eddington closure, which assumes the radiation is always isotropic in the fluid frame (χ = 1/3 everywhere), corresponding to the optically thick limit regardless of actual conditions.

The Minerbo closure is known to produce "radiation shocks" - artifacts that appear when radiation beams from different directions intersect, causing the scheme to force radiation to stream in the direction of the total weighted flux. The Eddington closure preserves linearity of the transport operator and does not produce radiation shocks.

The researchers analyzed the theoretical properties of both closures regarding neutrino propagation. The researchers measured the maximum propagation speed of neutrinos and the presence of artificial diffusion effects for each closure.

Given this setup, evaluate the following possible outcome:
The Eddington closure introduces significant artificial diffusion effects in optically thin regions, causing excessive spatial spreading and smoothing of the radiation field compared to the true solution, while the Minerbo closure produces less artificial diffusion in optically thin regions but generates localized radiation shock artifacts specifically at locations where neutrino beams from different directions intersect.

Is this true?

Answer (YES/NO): YES